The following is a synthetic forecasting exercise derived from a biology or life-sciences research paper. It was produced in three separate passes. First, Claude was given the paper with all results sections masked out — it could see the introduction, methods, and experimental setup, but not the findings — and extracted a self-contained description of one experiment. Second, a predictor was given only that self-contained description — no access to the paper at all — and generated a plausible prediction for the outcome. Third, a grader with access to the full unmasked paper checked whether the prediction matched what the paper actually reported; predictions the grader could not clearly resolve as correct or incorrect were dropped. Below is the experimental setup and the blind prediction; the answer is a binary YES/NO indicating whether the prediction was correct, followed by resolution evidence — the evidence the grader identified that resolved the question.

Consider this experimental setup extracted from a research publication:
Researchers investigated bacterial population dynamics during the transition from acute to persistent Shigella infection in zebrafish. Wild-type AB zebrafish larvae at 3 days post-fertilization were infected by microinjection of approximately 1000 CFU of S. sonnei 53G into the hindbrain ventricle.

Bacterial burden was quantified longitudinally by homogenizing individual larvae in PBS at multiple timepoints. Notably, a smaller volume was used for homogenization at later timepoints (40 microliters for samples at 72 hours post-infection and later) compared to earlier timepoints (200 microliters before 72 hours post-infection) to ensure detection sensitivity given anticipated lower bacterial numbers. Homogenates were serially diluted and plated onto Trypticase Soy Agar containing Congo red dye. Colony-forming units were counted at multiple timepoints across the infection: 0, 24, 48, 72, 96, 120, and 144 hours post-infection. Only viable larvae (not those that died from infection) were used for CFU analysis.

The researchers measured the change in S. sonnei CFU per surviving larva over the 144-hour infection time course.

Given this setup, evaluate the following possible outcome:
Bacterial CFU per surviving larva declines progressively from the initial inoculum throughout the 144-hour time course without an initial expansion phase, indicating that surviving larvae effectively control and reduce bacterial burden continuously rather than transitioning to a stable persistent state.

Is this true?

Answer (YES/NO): NO